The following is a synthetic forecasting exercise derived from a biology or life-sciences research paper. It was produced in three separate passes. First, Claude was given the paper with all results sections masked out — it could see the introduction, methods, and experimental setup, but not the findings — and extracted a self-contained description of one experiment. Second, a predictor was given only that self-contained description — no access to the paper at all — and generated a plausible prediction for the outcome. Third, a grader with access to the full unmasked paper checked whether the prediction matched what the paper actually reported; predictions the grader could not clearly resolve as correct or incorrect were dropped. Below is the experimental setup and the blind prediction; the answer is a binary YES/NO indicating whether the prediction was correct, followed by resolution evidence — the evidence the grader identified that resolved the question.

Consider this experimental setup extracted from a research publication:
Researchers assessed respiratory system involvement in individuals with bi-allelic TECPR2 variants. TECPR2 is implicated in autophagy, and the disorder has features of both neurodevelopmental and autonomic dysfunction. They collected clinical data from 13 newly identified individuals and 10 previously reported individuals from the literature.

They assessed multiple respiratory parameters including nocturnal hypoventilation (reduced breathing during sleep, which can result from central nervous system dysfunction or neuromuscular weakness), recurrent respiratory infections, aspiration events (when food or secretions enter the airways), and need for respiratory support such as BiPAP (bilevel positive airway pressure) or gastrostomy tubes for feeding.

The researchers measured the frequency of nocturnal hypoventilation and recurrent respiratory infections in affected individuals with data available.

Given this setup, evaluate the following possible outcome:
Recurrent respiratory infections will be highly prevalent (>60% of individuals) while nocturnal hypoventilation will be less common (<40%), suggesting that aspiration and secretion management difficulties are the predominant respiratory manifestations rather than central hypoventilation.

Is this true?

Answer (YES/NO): NO